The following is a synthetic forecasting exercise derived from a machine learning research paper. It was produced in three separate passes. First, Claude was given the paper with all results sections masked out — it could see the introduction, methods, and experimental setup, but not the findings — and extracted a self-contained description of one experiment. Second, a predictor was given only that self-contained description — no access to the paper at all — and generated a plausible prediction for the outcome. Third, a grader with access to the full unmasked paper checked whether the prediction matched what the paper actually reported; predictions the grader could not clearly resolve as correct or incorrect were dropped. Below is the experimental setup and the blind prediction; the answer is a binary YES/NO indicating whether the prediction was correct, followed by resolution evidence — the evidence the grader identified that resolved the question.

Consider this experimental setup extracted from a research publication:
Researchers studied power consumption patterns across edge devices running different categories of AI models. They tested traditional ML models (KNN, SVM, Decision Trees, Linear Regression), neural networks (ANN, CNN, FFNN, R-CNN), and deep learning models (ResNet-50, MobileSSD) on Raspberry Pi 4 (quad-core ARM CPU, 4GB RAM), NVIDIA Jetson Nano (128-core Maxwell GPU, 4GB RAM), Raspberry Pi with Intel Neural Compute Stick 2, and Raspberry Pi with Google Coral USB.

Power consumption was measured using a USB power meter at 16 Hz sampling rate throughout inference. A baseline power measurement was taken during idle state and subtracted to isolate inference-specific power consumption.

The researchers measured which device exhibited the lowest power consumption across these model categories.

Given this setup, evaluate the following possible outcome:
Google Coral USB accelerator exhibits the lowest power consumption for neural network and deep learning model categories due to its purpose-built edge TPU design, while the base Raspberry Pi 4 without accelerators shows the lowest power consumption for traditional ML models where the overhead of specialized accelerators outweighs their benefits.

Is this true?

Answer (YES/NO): NO